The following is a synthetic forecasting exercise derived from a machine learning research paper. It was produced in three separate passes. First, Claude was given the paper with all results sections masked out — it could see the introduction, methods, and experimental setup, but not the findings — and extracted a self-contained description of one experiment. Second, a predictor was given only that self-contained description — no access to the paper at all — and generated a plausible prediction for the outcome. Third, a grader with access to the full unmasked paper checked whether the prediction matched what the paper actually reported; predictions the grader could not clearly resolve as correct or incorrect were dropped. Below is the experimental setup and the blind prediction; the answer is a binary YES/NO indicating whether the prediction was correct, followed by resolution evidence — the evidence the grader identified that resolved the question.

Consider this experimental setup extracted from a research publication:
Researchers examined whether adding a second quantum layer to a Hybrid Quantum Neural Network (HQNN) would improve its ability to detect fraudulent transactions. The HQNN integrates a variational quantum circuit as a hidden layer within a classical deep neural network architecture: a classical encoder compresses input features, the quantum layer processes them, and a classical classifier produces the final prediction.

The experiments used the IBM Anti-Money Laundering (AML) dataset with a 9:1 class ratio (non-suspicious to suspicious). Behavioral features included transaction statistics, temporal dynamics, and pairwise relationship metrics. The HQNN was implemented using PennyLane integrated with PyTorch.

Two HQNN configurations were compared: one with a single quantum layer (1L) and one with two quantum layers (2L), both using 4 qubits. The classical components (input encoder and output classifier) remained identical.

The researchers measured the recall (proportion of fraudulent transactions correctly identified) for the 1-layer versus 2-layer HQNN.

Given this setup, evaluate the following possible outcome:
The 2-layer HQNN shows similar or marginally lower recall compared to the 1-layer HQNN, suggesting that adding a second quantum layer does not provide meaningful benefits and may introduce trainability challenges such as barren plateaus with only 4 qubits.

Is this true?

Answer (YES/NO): NO